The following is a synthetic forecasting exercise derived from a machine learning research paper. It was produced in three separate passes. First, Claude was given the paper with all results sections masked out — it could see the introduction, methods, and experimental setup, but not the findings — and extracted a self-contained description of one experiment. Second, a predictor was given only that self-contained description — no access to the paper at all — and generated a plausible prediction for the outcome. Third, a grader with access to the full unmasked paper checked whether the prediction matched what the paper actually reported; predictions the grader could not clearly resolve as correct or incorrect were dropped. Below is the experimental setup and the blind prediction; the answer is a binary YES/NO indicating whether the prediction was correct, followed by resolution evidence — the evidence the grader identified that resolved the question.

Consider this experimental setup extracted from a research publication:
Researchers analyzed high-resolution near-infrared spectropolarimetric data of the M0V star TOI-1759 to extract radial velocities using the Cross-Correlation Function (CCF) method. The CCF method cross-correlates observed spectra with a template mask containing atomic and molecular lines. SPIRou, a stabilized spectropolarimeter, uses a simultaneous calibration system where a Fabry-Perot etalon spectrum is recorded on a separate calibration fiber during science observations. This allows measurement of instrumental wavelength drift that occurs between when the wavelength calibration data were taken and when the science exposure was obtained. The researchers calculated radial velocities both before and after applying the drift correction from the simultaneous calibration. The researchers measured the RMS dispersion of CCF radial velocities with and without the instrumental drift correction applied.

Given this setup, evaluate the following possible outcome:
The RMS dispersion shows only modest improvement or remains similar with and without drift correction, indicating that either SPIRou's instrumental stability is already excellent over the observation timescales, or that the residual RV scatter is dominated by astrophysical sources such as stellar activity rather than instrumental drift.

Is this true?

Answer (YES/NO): NO